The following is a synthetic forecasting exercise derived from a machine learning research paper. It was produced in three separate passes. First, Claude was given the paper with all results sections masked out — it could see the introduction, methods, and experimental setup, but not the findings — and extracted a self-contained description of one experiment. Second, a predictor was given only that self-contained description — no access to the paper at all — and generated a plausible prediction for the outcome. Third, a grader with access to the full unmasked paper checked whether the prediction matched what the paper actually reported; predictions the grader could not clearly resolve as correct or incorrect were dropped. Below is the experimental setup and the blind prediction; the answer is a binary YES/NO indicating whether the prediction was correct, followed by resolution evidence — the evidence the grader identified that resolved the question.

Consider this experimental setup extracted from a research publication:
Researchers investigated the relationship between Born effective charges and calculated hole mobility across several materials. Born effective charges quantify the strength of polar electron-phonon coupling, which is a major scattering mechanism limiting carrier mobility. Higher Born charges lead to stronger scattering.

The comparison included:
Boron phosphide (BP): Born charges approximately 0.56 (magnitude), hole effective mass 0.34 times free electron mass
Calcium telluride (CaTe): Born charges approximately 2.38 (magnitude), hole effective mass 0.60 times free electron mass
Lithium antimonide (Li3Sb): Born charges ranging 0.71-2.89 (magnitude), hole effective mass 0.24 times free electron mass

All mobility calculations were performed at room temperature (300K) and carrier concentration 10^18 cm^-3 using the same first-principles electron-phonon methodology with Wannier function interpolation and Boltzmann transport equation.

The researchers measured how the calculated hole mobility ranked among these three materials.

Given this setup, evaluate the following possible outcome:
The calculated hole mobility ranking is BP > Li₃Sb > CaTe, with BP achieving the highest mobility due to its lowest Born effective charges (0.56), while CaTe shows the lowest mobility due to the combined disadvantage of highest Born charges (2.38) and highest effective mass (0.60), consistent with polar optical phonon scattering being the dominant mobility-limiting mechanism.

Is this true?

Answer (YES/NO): YES